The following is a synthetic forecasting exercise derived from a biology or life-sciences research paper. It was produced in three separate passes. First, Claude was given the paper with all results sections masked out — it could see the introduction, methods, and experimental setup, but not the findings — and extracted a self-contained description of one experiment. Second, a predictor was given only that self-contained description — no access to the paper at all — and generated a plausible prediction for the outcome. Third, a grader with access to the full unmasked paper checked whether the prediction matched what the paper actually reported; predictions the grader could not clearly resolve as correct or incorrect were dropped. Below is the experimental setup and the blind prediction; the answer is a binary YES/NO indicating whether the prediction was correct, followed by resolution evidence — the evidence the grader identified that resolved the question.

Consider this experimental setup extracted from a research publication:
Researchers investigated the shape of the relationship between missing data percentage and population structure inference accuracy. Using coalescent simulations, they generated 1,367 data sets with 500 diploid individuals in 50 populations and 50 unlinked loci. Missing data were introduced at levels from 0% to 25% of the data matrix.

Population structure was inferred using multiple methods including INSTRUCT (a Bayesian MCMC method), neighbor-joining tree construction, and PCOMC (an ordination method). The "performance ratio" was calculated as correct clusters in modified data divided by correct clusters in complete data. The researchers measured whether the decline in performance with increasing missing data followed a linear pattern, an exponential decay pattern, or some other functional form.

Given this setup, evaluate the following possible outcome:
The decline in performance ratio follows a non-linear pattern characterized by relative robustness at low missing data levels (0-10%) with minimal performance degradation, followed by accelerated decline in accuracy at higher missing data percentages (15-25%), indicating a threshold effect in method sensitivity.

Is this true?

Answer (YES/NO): NO